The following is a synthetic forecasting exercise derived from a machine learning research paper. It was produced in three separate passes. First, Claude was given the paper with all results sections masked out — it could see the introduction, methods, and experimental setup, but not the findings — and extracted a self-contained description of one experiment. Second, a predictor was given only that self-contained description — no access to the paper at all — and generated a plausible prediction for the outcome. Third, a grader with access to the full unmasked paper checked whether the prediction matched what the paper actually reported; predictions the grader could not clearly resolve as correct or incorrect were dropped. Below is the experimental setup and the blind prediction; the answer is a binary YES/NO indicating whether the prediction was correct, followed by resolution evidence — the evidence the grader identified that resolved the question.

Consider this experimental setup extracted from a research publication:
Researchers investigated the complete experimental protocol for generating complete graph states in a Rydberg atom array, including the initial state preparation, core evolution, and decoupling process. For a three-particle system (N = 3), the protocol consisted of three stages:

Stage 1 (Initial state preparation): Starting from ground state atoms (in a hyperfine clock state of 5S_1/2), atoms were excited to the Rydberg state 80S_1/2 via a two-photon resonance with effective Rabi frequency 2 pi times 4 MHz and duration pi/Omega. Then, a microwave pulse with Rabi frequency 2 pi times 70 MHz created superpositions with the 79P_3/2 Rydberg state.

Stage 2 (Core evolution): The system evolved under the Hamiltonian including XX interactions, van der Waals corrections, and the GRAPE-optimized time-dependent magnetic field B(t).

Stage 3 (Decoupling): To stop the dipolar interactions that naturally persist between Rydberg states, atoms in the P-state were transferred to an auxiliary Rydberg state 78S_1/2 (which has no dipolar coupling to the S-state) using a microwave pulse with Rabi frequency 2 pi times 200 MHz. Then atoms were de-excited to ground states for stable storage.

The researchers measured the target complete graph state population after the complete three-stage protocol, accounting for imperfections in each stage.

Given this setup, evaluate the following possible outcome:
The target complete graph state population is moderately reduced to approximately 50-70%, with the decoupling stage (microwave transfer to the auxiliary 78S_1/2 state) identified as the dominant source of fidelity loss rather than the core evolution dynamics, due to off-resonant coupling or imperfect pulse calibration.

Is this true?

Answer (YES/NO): NO